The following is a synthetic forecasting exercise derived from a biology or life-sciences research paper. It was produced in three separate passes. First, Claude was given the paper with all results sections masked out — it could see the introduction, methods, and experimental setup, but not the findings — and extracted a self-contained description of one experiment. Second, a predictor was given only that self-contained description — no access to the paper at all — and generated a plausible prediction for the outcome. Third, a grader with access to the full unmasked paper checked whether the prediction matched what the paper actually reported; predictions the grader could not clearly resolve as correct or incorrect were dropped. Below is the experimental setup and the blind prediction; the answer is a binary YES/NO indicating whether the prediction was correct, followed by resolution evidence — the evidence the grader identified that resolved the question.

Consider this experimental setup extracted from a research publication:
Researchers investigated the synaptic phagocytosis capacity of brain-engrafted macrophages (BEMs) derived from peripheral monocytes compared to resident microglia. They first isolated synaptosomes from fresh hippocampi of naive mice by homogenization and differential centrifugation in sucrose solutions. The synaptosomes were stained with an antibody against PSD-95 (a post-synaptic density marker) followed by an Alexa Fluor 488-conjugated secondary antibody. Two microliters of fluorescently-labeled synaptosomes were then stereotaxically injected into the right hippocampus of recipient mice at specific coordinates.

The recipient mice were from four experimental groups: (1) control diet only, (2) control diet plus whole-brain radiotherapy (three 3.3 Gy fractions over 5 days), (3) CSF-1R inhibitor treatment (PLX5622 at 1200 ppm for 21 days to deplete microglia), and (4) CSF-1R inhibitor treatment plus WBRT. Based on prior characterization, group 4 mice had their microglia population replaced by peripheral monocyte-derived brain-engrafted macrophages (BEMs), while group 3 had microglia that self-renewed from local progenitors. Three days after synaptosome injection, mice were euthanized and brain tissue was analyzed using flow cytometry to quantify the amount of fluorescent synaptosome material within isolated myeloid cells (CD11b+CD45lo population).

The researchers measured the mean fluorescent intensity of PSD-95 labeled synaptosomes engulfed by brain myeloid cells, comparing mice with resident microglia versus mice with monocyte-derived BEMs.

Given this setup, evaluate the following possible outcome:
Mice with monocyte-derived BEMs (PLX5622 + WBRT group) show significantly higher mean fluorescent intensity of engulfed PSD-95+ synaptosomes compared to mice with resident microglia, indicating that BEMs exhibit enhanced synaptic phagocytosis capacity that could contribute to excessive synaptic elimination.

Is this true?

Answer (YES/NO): NO